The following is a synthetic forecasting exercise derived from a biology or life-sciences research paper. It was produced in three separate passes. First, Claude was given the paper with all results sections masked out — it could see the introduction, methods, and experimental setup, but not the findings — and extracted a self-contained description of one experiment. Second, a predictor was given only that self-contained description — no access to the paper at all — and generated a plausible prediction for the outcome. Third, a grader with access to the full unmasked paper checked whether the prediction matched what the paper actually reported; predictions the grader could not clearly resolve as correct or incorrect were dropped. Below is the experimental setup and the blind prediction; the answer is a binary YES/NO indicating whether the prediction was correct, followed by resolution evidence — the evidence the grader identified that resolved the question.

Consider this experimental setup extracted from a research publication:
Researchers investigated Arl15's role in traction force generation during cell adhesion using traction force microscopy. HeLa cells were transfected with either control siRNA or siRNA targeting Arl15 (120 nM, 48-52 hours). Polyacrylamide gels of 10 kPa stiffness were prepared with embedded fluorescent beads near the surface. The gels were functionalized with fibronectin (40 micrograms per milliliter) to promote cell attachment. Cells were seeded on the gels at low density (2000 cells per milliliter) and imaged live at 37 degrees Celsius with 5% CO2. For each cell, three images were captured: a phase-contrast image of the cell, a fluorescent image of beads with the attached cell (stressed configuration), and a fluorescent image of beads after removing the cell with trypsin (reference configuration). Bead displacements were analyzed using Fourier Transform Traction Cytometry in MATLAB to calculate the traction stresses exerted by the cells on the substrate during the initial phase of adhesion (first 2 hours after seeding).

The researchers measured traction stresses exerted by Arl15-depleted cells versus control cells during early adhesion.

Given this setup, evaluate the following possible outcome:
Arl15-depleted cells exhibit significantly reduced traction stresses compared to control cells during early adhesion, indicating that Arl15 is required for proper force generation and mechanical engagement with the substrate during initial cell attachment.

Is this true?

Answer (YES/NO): NO